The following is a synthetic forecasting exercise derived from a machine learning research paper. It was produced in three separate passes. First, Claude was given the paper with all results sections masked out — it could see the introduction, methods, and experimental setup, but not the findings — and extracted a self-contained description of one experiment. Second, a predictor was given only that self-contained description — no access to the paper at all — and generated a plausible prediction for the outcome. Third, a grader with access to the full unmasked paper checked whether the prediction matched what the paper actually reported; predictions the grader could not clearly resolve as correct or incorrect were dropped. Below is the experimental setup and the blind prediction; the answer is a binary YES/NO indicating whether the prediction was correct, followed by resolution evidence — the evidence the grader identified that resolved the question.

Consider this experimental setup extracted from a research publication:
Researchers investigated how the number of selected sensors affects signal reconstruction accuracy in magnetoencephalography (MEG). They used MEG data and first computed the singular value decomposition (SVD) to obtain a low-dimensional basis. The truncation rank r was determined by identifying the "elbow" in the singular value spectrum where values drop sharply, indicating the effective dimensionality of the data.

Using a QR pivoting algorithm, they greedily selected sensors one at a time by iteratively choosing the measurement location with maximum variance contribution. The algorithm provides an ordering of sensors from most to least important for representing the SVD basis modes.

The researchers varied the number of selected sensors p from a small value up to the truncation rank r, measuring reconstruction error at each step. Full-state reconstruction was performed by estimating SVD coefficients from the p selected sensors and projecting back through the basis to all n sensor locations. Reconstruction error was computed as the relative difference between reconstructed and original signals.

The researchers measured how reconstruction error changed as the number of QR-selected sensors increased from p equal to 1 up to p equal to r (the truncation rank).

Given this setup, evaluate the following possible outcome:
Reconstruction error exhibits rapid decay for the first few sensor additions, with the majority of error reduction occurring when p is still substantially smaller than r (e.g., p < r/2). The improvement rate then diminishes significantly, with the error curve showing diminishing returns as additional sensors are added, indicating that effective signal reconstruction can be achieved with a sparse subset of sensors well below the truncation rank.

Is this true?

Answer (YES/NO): NO